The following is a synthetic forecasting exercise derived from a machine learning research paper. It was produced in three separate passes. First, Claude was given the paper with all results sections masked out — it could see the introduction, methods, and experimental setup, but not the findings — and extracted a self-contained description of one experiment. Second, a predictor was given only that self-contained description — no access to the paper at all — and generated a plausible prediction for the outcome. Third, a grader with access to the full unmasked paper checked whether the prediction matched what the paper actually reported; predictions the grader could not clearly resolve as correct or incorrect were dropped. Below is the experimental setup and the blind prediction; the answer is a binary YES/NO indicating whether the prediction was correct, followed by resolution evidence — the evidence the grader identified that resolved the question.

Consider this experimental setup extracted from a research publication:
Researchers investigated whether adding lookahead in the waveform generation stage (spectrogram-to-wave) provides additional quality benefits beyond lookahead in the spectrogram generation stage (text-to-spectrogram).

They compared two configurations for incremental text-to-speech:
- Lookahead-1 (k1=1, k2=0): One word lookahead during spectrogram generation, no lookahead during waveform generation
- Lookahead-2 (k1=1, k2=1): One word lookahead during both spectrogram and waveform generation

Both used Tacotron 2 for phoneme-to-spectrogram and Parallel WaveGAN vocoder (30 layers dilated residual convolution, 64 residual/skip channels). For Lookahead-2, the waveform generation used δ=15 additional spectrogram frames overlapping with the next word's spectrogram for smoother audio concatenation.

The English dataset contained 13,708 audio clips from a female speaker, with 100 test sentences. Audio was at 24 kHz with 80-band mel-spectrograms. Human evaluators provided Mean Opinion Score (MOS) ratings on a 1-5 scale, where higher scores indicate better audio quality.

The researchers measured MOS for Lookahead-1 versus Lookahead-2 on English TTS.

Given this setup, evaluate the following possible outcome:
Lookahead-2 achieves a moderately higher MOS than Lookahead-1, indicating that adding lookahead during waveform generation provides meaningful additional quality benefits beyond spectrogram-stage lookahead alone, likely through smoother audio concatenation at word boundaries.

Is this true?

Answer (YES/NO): NO